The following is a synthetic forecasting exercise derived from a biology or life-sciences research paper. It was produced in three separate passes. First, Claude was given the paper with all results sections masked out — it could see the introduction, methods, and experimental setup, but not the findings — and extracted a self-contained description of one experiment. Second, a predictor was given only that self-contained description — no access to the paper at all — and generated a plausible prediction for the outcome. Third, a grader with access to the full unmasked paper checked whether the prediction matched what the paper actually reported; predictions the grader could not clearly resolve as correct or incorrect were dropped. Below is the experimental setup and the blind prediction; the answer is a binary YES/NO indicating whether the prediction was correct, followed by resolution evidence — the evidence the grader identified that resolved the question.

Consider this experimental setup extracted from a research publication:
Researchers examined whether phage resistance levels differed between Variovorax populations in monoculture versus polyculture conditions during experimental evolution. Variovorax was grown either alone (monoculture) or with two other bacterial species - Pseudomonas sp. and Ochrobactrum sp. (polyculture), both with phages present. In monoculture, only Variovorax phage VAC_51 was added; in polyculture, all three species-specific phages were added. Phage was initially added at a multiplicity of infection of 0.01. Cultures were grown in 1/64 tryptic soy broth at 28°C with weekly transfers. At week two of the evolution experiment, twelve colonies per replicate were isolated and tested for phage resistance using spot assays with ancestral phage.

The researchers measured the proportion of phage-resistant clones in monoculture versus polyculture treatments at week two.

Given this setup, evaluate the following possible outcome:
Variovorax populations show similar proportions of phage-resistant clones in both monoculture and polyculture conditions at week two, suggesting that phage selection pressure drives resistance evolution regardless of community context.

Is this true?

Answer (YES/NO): YES